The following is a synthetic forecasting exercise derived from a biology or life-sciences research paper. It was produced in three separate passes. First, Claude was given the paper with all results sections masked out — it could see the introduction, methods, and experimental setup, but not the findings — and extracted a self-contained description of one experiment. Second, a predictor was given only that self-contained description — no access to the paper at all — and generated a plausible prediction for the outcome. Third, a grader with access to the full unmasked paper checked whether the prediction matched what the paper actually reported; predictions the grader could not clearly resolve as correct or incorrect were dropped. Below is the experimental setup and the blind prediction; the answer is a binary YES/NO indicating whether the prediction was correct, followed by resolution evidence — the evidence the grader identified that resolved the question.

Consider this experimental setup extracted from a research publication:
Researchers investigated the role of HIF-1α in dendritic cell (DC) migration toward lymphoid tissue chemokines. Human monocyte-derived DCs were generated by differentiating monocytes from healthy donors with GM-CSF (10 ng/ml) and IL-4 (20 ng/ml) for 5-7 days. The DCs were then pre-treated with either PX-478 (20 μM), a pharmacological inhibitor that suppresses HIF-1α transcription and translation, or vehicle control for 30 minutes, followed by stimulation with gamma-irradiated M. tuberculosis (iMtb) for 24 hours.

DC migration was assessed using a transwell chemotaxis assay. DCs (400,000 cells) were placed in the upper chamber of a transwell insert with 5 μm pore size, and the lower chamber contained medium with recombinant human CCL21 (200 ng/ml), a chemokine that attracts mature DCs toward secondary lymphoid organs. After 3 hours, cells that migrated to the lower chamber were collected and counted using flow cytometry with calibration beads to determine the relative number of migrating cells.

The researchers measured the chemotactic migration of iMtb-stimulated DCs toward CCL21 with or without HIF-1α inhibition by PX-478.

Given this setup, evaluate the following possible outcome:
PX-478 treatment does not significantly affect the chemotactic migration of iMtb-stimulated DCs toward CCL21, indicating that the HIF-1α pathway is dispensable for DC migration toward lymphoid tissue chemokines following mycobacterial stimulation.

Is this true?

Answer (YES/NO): NO